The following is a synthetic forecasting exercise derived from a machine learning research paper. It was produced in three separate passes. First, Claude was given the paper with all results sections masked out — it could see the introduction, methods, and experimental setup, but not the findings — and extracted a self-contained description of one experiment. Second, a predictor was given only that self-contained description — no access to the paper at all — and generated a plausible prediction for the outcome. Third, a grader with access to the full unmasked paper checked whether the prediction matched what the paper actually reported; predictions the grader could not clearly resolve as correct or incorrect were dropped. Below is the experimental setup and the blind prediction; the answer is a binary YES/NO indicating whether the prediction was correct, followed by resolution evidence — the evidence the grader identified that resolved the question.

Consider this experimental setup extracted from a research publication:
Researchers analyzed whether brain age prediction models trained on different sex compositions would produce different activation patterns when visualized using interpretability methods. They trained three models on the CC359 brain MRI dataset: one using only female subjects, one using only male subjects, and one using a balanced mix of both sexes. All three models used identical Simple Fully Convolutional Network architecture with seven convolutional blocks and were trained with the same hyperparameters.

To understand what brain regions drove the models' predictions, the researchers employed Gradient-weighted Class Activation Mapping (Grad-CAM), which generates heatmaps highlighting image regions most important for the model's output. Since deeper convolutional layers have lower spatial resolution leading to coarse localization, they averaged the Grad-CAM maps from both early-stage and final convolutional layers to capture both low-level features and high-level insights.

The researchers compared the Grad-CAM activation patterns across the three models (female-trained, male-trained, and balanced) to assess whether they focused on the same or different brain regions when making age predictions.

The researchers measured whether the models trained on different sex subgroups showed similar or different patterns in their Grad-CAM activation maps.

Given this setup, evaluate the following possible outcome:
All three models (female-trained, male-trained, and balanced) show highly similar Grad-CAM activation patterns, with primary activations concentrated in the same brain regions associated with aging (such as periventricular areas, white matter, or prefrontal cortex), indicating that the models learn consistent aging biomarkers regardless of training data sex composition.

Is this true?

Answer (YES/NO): NO